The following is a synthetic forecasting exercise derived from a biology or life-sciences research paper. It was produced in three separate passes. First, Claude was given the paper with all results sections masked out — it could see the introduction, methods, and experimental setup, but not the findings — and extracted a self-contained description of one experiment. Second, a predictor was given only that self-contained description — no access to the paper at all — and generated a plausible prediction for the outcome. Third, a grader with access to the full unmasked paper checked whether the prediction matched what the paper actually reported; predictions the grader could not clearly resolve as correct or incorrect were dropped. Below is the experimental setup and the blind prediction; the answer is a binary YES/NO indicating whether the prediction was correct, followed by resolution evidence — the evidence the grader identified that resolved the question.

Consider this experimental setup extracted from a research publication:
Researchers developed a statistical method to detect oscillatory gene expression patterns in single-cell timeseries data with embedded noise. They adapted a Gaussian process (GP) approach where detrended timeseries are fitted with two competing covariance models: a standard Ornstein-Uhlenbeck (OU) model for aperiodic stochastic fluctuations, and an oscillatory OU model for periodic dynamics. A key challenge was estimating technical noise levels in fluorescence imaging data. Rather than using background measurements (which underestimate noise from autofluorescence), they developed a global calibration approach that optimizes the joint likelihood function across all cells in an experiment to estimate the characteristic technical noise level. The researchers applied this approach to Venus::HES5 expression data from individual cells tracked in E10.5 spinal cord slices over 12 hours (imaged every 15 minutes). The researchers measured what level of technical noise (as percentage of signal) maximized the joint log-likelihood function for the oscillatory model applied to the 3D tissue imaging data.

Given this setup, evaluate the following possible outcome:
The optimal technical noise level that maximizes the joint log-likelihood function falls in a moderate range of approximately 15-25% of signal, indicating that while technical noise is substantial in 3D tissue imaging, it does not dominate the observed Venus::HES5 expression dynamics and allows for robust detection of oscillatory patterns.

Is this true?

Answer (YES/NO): NO